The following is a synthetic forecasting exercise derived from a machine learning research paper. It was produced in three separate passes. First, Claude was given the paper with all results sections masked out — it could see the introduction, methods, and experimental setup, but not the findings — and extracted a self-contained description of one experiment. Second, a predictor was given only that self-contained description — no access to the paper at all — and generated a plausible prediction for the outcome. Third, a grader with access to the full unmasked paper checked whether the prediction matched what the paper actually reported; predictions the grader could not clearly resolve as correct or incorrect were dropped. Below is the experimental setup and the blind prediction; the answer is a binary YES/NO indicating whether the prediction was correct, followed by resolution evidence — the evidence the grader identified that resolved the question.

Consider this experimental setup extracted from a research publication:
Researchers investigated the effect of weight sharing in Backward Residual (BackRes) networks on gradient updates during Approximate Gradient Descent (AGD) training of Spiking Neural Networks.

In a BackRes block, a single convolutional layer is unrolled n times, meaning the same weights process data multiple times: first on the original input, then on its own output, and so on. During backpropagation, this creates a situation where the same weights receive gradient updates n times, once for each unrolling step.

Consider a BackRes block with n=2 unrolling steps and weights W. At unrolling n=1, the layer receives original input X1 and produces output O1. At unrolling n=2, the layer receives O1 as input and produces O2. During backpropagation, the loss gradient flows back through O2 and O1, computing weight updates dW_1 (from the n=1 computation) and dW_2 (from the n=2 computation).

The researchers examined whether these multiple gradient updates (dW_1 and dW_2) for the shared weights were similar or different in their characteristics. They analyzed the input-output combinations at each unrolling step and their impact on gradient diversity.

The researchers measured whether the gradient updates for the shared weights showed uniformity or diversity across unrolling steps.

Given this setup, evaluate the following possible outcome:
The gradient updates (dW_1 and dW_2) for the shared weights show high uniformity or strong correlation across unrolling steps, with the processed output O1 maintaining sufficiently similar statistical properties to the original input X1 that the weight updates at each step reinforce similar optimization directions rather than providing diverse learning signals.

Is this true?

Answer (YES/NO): NO